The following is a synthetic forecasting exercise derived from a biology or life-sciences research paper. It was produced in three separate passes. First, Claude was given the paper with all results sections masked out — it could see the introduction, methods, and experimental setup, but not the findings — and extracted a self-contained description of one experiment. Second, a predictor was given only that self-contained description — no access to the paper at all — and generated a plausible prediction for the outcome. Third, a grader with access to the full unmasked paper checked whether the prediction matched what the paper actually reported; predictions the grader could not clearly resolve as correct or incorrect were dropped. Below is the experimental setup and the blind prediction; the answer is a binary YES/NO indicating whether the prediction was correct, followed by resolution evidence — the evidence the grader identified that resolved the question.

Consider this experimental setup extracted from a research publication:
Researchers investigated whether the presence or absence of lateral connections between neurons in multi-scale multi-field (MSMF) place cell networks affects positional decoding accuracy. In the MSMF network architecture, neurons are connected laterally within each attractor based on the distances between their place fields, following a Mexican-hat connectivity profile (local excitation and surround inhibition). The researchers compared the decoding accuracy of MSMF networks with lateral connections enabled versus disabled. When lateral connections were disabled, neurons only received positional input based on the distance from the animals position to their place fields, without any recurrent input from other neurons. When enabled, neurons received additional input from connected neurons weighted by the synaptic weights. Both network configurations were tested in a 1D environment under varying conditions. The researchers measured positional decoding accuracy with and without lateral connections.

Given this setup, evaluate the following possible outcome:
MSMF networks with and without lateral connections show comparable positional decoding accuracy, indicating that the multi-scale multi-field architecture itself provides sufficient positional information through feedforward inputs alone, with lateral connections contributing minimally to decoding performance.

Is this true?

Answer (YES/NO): NO